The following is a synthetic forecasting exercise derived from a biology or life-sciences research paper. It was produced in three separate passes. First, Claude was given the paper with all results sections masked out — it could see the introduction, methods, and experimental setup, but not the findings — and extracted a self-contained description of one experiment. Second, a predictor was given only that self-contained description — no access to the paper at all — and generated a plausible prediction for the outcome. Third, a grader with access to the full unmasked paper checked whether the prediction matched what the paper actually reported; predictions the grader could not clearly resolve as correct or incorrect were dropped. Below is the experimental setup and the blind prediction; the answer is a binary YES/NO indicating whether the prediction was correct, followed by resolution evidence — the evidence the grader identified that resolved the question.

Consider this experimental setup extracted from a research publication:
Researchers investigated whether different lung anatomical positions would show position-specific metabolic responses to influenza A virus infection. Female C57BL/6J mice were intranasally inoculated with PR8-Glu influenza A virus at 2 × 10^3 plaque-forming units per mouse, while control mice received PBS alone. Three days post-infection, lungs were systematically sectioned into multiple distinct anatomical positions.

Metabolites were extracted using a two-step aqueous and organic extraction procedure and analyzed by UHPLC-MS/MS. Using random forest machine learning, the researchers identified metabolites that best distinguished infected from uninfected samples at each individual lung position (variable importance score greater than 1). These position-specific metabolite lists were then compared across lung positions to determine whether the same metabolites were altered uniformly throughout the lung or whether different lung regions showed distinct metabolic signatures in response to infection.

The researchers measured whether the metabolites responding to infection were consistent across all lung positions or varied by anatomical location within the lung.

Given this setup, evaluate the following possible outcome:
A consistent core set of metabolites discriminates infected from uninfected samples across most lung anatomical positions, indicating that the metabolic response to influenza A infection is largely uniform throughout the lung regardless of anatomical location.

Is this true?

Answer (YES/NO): NO